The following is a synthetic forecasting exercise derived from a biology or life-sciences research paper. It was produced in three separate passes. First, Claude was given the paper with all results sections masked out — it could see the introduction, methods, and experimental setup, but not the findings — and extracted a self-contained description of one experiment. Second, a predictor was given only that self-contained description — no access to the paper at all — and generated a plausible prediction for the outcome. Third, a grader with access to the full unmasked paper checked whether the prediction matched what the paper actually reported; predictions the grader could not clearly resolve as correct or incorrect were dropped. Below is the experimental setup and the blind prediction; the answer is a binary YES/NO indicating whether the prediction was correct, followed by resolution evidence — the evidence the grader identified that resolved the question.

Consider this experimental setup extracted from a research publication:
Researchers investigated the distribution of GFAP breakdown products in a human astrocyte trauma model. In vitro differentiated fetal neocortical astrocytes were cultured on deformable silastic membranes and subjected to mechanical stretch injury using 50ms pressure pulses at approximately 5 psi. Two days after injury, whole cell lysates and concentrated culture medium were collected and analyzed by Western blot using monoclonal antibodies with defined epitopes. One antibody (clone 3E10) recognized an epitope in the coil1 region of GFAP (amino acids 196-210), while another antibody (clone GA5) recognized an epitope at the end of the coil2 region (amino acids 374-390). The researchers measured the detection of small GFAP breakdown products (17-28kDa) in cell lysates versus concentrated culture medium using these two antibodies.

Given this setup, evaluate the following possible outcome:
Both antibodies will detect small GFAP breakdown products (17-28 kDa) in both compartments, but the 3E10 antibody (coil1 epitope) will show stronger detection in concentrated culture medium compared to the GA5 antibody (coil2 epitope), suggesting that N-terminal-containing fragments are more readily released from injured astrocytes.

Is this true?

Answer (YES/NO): NO